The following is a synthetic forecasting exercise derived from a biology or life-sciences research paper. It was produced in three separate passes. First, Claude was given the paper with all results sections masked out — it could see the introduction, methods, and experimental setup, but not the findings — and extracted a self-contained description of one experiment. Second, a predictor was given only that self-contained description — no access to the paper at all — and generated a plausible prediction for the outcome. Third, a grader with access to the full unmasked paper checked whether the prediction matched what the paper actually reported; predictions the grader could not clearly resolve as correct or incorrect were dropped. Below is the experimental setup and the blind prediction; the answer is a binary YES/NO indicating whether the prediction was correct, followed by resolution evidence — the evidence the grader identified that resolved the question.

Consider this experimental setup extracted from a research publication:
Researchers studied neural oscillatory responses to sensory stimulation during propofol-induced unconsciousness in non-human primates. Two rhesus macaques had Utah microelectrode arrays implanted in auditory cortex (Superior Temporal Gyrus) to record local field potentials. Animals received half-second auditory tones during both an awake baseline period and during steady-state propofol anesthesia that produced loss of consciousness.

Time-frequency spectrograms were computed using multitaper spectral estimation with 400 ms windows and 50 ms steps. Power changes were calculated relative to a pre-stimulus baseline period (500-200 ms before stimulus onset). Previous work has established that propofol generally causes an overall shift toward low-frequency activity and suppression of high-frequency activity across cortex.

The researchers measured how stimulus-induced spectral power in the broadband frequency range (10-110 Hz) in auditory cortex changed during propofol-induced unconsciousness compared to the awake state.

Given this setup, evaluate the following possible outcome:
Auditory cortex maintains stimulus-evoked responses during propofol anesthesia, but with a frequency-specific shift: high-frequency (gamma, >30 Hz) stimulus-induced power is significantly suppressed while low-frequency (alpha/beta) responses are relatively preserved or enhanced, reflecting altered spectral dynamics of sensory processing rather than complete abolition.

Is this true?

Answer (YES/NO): NO